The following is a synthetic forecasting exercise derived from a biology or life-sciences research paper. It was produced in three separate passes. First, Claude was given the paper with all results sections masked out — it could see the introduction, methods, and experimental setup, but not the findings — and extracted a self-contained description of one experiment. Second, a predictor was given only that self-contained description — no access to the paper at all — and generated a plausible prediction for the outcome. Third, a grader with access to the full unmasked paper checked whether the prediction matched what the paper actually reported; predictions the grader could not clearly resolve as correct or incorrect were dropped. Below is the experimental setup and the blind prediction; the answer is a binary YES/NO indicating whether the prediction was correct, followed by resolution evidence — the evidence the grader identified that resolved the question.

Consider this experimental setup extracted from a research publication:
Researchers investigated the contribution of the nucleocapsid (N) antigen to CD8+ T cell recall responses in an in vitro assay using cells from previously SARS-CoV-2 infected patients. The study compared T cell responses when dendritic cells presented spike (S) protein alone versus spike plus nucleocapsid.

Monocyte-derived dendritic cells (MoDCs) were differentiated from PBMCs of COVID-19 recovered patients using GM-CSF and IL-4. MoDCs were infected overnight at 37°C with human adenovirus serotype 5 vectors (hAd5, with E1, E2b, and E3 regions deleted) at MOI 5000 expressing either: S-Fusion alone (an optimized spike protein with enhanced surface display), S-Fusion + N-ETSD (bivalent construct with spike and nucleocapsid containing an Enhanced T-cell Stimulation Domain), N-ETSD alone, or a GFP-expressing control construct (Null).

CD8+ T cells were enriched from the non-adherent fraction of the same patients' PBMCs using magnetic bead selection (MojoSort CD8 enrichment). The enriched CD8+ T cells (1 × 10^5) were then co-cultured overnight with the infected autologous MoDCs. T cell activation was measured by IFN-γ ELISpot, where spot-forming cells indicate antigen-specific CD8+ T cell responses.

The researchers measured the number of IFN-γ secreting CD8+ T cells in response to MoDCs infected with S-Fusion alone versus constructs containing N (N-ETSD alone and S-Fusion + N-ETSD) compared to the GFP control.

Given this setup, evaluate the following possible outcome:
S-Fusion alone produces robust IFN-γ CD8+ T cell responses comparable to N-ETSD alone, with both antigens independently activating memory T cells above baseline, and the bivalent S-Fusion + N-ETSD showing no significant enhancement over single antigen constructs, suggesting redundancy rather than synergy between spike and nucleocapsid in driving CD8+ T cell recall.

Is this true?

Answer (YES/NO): NO